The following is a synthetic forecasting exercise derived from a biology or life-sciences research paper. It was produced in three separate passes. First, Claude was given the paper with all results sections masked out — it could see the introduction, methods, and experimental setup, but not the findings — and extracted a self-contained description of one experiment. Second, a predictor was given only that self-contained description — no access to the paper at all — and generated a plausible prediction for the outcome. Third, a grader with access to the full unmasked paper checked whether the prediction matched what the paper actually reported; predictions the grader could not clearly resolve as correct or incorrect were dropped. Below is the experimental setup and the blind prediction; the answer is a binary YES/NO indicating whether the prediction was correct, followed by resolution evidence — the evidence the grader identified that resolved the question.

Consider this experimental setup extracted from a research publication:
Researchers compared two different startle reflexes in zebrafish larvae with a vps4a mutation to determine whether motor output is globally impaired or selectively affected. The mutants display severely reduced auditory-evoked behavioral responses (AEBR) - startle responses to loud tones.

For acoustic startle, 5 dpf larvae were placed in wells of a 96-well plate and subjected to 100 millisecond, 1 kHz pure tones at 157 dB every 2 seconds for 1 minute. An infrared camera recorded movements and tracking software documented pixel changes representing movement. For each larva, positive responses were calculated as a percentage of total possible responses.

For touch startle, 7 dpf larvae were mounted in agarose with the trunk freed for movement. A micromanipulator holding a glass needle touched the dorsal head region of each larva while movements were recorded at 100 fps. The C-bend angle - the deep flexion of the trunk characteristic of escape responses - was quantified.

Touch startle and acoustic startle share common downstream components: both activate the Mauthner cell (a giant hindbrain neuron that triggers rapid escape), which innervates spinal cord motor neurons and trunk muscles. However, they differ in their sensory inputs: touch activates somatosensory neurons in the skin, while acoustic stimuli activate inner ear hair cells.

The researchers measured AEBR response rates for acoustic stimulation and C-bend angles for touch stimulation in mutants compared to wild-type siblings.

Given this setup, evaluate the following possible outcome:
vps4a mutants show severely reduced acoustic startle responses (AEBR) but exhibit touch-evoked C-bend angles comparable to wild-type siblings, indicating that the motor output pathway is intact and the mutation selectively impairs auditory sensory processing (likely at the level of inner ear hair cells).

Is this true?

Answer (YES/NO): NO